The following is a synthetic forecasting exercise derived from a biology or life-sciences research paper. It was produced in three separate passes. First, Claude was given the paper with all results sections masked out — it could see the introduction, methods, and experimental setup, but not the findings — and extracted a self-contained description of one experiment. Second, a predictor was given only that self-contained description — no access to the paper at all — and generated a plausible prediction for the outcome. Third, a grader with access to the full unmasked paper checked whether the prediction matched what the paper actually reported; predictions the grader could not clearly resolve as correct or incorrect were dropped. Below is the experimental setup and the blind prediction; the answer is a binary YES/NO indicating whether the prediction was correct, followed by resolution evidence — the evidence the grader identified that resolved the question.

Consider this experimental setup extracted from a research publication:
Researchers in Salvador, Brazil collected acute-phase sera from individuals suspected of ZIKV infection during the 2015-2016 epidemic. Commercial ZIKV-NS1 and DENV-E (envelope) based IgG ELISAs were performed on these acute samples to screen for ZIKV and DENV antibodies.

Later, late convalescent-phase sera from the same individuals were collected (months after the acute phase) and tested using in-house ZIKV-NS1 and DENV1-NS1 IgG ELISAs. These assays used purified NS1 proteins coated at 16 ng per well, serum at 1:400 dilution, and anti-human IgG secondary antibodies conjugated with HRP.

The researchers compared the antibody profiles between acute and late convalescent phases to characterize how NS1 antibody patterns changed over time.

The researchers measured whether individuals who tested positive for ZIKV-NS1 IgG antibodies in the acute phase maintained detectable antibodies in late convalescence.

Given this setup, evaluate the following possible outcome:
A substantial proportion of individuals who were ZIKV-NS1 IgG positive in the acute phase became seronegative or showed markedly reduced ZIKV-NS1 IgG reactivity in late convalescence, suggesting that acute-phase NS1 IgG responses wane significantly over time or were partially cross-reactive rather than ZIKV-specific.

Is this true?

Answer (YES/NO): NO